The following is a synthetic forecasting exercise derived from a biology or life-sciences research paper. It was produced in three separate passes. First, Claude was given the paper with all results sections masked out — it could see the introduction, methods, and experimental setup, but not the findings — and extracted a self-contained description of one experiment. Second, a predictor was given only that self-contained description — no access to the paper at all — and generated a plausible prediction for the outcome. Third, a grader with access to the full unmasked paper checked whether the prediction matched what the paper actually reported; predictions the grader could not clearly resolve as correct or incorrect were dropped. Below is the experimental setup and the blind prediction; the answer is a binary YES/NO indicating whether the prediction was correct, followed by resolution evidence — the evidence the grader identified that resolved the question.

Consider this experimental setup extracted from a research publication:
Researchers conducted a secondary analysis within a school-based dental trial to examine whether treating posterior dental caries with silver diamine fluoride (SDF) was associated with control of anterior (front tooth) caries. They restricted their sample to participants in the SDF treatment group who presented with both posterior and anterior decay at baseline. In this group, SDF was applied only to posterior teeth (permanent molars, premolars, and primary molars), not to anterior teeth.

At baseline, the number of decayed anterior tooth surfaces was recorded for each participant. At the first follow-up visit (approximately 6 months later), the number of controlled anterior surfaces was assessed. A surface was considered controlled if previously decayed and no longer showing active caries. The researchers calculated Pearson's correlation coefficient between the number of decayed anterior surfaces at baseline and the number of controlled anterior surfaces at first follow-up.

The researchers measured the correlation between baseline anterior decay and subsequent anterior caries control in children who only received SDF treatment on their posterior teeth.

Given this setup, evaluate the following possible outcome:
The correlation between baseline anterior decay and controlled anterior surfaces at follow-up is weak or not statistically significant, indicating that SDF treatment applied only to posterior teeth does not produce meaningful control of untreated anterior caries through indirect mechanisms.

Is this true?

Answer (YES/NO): YES